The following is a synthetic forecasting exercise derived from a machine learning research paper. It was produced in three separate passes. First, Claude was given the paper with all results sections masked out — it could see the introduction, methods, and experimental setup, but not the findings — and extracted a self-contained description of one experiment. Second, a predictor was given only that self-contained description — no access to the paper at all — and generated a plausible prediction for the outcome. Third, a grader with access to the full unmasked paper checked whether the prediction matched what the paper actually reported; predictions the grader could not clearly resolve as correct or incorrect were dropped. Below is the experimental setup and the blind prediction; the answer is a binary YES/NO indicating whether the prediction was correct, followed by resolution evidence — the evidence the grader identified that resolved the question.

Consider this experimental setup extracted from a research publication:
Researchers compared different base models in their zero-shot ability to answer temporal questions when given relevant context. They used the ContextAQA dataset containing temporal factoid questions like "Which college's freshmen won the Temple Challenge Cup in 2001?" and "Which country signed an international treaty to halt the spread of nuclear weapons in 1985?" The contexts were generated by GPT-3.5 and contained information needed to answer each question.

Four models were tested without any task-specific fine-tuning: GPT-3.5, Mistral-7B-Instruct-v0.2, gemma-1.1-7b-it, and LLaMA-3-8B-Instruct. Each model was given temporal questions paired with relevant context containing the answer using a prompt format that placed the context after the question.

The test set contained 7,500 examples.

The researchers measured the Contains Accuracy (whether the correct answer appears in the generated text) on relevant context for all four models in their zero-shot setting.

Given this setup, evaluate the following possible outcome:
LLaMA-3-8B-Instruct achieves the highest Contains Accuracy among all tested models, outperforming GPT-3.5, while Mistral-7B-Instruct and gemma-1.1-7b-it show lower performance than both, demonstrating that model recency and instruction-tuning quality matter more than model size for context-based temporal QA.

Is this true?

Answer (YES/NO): NO